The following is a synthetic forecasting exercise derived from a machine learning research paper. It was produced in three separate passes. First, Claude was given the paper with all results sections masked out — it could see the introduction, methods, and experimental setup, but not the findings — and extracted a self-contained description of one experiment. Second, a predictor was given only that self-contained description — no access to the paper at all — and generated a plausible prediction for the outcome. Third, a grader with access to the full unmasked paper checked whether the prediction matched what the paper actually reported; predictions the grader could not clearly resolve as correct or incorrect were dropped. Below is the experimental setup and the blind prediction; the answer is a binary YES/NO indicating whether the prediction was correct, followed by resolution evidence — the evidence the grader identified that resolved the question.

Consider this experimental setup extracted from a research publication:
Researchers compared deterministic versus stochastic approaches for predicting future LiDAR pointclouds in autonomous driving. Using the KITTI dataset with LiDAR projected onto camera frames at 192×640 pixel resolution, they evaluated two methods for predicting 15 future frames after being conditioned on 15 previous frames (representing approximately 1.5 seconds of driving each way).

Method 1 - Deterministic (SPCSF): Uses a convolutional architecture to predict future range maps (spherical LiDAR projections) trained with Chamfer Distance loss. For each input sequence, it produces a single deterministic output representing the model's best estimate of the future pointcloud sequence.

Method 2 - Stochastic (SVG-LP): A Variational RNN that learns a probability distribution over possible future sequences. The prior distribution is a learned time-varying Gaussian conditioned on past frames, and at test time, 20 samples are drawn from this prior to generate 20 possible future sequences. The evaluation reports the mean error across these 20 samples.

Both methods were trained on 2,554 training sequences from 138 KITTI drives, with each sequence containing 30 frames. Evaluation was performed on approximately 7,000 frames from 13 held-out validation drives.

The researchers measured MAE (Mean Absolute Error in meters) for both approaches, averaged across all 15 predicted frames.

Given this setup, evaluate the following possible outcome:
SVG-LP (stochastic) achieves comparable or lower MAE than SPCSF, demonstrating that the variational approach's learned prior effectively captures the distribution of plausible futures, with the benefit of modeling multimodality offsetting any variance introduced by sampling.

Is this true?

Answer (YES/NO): YES